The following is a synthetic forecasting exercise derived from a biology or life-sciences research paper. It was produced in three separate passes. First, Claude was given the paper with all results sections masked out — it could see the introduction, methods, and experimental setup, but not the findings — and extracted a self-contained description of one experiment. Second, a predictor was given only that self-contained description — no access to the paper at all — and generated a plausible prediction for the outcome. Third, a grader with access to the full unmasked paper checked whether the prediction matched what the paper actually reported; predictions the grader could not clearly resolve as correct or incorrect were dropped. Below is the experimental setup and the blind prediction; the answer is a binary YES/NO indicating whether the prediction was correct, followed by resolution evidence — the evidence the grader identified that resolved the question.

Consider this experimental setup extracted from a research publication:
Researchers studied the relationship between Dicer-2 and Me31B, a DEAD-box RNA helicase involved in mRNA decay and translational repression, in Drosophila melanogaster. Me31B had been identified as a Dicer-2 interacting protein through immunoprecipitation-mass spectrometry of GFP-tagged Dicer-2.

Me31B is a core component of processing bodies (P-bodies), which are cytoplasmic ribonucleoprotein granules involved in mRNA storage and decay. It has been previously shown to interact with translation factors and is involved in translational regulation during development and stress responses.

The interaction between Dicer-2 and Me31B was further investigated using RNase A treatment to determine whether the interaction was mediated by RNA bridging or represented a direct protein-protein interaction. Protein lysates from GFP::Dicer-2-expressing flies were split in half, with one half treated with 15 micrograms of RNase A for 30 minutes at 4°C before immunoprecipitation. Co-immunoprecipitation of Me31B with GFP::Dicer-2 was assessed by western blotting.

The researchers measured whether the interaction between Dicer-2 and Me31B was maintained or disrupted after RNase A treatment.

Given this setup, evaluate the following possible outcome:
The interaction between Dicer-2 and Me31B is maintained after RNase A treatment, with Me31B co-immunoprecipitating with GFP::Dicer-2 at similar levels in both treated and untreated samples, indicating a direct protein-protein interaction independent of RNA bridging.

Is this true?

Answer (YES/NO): YES